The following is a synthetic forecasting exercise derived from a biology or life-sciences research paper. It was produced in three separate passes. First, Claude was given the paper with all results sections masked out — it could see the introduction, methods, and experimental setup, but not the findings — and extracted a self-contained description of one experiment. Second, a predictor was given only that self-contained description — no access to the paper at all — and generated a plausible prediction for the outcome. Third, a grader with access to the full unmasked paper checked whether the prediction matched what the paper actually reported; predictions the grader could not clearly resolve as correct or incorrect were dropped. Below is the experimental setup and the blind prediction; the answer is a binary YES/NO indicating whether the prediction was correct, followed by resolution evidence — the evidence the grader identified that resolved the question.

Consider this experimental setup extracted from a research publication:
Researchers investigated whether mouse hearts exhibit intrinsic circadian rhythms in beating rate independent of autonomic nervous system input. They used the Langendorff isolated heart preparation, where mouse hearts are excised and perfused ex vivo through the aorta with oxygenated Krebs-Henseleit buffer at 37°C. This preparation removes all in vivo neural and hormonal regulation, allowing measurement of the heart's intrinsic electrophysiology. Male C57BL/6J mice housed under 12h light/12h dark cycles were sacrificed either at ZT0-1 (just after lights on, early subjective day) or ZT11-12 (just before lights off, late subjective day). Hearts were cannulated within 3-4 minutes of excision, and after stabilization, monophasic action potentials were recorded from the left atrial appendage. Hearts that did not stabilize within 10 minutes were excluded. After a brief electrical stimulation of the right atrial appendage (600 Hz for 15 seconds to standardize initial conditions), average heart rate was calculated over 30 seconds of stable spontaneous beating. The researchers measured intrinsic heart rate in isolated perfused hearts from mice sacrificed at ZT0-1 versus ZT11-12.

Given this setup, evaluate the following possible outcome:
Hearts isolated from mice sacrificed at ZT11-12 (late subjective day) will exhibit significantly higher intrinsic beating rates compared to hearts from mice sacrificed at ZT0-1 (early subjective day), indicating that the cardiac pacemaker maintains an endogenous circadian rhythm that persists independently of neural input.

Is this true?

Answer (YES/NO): YES